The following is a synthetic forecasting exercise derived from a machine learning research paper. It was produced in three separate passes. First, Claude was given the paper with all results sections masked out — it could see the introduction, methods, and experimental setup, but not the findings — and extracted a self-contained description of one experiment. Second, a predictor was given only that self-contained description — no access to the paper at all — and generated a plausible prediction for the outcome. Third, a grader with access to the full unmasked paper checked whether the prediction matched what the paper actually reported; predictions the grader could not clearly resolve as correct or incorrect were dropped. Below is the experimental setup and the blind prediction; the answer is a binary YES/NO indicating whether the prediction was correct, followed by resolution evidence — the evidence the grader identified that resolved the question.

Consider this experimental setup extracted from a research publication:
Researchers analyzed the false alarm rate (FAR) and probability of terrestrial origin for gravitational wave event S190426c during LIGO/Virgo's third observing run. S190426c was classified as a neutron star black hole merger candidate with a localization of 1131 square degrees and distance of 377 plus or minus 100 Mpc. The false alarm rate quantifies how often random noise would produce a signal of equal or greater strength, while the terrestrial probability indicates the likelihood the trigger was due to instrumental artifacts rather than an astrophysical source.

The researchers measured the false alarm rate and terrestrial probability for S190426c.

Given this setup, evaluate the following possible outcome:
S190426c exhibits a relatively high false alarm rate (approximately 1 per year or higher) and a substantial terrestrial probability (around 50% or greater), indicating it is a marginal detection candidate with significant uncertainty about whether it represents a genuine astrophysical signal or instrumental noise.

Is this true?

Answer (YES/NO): NO